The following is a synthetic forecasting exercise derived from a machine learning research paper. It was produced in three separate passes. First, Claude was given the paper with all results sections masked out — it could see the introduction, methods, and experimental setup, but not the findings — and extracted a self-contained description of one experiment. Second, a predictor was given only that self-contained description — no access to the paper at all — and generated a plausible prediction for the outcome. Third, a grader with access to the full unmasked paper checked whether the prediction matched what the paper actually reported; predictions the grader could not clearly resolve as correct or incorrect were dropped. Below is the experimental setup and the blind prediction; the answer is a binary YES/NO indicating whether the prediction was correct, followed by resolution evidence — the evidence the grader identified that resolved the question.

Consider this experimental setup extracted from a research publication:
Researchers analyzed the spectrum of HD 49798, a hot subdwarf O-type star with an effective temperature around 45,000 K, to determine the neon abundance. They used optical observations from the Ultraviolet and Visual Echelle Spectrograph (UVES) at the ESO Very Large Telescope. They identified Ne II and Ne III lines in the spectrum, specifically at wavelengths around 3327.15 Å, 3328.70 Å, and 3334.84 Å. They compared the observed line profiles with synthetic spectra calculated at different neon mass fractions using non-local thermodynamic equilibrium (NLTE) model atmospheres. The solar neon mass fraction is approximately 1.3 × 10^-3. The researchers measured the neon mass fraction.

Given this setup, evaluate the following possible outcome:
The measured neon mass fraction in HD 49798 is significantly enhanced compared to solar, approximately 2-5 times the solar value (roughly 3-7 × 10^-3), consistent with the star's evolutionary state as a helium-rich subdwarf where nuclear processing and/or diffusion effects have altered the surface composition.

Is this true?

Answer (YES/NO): YES